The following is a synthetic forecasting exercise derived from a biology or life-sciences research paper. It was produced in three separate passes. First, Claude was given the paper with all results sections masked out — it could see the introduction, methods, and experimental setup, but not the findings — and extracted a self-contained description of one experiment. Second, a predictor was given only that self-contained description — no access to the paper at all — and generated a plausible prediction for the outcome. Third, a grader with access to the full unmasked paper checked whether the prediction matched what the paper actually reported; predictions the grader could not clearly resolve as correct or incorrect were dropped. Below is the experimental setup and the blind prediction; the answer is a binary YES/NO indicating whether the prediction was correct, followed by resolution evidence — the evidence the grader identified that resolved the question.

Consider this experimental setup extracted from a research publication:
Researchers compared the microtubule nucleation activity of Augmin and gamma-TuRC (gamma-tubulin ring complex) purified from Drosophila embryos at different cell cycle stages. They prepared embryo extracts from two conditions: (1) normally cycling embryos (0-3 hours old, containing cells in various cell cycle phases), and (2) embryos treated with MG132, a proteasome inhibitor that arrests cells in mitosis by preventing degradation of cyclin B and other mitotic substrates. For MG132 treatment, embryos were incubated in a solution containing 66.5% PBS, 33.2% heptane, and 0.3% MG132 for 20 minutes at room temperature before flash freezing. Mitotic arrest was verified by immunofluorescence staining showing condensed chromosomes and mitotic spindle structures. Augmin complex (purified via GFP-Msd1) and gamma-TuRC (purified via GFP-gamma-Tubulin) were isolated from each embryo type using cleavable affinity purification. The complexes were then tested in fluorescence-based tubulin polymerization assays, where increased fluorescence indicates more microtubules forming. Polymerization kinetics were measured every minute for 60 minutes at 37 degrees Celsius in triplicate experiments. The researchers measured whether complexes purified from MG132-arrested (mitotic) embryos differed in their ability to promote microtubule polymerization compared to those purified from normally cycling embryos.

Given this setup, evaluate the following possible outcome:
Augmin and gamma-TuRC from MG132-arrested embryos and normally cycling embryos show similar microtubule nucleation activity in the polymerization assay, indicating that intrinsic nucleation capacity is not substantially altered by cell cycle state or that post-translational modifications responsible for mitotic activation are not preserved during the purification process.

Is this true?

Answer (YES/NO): NO